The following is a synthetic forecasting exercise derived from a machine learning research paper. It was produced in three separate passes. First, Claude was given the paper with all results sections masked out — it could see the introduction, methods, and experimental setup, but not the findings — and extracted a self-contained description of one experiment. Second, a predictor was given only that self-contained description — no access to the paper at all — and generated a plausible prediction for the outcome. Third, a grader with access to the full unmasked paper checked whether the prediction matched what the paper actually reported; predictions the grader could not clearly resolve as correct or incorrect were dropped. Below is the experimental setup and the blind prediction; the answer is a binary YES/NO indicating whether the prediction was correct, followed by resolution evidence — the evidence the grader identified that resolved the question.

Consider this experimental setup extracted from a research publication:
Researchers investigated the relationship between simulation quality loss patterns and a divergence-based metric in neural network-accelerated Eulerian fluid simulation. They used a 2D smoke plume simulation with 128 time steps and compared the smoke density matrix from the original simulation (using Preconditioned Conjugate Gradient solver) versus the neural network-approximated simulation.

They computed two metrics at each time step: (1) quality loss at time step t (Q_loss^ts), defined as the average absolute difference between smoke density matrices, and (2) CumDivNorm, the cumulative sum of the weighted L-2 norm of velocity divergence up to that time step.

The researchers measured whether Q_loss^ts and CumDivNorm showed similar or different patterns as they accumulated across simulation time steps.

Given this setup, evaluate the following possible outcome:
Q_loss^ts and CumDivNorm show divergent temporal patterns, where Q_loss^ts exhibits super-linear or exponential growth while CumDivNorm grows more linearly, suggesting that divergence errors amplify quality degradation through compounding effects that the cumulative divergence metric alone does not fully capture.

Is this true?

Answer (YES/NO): NO